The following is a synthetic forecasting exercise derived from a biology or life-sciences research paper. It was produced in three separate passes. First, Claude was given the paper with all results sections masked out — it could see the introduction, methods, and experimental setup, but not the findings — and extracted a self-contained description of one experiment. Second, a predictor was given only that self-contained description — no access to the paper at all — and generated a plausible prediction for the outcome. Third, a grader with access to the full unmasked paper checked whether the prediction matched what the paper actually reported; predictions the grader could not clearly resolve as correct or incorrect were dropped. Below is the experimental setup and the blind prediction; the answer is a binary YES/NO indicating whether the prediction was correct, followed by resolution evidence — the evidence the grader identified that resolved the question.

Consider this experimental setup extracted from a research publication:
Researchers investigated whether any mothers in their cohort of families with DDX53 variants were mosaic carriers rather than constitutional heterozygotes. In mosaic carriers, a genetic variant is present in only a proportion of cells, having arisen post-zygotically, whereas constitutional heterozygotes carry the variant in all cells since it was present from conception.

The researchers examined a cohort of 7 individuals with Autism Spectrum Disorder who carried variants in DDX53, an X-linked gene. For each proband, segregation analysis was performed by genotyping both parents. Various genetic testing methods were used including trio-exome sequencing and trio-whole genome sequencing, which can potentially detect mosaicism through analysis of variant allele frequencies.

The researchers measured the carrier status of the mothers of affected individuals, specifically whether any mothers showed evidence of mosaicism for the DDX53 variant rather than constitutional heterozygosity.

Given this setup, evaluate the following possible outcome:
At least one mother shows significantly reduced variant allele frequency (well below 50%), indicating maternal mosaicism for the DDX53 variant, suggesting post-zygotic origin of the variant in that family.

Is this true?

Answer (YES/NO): YES